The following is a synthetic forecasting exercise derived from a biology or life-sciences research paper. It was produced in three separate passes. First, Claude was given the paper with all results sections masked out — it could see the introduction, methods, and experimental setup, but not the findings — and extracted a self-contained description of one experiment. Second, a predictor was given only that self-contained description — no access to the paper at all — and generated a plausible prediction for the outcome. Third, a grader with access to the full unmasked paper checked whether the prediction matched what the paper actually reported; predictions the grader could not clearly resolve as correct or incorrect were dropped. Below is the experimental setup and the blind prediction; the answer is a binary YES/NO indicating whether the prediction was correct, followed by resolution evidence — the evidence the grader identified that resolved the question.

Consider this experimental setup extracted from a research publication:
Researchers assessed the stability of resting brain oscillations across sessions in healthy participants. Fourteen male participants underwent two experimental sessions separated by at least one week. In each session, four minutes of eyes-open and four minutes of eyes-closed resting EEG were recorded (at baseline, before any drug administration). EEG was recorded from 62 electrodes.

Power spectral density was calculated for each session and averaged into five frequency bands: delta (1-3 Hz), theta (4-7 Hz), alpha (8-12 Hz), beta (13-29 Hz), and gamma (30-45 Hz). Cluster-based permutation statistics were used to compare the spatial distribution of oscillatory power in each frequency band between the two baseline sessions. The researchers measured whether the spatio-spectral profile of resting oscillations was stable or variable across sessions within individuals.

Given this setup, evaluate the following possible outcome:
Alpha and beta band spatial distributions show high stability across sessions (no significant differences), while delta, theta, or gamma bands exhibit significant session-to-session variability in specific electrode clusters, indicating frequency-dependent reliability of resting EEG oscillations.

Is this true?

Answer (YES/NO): NO